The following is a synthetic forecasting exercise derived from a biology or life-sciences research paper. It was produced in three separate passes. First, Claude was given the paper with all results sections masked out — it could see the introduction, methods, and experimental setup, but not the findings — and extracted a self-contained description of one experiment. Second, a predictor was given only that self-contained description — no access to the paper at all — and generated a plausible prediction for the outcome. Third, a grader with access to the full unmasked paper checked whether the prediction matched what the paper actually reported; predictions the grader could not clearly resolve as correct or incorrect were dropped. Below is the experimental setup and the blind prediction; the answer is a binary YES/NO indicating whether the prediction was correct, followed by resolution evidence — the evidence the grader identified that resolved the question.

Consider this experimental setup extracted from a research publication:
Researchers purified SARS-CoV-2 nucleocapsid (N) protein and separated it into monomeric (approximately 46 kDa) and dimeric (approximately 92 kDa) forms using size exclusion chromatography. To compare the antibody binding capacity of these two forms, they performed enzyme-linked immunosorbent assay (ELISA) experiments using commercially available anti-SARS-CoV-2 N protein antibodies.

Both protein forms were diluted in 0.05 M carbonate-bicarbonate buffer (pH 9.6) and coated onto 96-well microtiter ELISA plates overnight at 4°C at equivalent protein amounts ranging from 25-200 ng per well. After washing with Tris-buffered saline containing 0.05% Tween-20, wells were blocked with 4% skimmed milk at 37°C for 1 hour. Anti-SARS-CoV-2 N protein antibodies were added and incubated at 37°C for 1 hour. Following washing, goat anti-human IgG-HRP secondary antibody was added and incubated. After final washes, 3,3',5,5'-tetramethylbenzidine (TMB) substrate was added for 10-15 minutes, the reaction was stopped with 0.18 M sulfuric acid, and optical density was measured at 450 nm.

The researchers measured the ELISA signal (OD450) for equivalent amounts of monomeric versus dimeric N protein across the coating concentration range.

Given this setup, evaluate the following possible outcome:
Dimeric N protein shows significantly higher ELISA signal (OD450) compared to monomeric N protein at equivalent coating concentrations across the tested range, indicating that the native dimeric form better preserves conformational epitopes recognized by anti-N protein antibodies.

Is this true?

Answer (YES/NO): YES